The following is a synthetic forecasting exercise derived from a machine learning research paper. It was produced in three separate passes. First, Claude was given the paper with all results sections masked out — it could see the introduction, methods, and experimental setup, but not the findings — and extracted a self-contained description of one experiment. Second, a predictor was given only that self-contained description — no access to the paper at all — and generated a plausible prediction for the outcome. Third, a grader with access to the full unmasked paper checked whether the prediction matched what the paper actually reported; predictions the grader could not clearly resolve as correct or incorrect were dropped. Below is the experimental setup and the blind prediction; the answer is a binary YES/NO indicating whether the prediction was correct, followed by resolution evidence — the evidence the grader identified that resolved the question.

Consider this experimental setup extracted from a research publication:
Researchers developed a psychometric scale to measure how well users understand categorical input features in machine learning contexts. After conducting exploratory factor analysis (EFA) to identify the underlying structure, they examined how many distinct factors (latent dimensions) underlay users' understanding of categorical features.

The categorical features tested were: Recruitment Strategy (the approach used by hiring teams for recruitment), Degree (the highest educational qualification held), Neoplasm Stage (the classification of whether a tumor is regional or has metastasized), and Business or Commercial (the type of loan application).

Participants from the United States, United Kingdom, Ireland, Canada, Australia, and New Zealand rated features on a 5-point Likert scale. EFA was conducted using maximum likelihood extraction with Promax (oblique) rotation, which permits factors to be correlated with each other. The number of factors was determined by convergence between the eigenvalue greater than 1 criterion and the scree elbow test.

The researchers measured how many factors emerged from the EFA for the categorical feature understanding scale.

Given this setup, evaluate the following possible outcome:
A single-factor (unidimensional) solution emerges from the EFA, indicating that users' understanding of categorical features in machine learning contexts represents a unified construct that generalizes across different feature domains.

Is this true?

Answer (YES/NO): NO